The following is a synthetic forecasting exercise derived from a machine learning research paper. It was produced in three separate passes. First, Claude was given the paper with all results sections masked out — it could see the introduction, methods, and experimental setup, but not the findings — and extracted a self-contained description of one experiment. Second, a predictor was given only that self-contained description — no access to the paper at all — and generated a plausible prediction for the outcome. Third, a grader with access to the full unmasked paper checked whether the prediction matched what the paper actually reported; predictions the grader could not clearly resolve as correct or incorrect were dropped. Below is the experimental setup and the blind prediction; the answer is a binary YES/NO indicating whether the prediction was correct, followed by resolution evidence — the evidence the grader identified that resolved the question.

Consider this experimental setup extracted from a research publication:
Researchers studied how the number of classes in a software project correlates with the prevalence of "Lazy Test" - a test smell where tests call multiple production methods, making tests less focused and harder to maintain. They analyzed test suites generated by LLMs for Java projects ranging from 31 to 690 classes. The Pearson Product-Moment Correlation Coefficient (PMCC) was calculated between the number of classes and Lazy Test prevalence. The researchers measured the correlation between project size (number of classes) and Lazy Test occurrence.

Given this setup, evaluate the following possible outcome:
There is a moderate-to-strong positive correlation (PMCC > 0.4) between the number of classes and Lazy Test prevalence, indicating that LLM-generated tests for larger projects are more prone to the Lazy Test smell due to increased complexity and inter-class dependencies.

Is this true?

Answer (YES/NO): YES